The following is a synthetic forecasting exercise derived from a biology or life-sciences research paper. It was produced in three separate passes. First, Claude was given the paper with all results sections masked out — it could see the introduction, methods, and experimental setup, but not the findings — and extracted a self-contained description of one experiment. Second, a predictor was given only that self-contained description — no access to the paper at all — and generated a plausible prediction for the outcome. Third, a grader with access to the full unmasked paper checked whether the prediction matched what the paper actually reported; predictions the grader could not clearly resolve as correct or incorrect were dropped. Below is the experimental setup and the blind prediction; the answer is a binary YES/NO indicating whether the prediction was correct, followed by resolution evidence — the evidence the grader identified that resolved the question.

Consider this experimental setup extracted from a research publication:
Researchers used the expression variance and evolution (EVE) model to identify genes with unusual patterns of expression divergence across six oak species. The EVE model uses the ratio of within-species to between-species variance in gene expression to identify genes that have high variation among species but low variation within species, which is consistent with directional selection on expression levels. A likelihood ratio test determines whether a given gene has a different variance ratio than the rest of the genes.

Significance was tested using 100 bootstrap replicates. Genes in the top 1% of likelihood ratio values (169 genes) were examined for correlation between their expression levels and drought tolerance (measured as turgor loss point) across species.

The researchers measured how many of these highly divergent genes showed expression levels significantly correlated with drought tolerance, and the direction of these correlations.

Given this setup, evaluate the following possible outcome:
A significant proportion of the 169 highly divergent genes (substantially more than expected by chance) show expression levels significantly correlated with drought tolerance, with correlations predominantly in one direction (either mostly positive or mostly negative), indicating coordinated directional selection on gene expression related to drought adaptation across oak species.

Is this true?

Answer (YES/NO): NO